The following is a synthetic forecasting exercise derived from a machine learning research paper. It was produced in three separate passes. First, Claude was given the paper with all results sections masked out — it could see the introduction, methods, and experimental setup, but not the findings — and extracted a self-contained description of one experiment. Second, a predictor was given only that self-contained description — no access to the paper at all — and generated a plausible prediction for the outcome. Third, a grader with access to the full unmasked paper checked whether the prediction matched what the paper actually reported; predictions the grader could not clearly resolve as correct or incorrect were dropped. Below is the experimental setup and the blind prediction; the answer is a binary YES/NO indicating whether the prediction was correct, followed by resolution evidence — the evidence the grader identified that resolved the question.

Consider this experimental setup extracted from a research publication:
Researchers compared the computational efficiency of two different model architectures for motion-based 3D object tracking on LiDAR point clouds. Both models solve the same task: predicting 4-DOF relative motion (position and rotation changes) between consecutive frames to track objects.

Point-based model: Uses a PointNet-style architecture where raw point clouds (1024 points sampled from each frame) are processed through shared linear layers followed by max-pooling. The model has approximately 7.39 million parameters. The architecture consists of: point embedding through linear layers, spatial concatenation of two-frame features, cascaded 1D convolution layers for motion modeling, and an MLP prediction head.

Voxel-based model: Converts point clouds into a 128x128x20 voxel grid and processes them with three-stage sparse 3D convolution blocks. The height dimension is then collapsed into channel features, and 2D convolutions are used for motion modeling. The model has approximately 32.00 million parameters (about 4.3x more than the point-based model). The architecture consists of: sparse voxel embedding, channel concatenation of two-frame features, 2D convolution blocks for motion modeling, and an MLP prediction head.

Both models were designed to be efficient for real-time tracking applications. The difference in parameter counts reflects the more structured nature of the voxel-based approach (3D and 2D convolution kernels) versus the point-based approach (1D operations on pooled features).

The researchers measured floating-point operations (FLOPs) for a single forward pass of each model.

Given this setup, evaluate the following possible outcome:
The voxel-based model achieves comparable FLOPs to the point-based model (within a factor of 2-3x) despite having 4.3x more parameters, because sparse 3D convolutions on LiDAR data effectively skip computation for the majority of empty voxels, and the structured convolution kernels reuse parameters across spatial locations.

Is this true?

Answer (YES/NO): YES